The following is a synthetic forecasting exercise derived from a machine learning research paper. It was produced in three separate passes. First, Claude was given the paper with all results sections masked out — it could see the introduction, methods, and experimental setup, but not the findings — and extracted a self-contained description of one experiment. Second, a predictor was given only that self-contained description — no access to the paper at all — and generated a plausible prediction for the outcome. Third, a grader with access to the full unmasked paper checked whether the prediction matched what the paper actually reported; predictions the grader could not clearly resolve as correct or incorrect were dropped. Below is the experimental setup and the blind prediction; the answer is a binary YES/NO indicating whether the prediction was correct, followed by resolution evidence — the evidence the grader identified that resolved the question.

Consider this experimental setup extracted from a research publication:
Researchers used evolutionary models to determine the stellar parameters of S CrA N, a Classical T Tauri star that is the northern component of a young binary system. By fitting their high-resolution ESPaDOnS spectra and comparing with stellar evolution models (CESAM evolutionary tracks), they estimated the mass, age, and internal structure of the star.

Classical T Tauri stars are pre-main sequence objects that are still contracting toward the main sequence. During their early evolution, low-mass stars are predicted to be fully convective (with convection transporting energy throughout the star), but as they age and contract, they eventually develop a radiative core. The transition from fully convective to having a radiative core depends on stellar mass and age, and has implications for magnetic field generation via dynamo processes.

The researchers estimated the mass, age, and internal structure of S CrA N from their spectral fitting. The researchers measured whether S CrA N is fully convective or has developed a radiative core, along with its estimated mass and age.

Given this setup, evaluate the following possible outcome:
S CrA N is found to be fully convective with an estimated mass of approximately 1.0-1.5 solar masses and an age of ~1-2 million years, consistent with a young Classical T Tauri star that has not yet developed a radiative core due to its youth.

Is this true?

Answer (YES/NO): NO